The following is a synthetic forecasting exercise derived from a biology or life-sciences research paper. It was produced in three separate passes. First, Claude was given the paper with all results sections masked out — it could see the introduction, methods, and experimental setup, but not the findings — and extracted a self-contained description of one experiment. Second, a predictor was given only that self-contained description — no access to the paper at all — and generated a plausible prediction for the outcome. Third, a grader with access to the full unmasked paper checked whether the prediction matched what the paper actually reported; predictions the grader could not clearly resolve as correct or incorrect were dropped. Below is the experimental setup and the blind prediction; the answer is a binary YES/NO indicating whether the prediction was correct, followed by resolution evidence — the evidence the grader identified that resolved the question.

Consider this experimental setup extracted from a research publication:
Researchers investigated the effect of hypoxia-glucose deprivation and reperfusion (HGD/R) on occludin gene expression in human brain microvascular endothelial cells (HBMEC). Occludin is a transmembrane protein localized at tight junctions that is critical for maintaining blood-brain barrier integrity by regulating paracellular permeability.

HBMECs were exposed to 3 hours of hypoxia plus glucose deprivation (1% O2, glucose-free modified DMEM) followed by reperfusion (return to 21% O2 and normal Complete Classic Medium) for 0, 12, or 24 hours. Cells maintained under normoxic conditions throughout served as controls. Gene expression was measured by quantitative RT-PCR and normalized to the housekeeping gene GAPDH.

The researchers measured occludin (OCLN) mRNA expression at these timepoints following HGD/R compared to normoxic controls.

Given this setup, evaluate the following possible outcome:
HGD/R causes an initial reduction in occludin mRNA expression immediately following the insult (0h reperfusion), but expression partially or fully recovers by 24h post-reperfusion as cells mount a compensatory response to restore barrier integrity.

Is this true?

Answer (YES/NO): NO